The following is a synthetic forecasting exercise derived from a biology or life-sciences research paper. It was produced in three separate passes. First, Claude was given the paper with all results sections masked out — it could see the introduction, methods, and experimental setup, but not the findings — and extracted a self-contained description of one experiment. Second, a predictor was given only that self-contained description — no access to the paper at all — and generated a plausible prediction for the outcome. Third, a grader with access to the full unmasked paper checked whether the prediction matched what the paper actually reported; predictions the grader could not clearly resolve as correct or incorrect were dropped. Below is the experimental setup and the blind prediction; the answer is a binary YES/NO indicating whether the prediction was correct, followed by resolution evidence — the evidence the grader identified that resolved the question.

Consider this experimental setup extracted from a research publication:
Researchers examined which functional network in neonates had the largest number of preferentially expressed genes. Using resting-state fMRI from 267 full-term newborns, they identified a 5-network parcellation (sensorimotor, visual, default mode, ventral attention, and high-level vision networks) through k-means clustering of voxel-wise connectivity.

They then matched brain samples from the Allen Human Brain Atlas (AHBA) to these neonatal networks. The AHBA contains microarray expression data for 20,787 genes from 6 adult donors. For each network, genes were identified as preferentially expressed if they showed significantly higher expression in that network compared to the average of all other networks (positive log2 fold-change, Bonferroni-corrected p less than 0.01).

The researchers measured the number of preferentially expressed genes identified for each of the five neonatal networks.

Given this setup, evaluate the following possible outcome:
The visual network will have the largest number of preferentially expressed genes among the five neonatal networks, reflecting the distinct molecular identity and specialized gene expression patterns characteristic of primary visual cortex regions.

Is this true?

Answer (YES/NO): YES